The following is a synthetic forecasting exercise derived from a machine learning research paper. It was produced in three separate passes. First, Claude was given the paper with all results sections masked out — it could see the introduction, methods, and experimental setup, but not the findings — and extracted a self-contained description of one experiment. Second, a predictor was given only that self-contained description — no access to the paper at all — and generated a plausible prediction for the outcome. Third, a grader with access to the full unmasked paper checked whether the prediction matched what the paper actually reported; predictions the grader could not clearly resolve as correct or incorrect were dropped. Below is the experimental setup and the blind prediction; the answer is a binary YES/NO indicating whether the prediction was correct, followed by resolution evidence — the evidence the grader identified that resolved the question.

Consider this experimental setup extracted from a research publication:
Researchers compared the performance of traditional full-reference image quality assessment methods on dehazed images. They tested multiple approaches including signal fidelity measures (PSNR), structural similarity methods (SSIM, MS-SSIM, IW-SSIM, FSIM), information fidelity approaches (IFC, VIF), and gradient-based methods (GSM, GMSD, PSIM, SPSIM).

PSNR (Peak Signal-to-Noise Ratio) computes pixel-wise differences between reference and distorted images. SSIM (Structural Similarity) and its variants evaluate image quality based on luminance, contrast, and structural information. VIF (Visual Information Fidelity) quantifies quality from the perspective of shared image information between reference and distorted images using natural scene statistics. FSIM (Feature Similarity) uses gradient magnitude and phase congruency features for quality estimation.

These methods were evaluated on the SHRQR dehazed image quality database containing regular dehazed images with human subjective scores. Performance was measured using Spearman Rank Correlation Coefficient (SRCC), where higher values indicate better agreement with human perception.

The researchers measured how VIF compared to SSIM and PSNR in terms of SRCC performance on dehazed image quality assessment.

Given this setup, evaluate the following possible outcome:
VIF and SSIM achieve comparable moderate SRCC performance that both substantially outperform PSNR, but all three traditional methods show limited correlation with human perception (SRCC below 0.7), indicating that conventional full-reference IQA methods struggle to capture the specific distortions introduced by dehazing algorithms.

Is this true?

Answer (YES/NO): NO